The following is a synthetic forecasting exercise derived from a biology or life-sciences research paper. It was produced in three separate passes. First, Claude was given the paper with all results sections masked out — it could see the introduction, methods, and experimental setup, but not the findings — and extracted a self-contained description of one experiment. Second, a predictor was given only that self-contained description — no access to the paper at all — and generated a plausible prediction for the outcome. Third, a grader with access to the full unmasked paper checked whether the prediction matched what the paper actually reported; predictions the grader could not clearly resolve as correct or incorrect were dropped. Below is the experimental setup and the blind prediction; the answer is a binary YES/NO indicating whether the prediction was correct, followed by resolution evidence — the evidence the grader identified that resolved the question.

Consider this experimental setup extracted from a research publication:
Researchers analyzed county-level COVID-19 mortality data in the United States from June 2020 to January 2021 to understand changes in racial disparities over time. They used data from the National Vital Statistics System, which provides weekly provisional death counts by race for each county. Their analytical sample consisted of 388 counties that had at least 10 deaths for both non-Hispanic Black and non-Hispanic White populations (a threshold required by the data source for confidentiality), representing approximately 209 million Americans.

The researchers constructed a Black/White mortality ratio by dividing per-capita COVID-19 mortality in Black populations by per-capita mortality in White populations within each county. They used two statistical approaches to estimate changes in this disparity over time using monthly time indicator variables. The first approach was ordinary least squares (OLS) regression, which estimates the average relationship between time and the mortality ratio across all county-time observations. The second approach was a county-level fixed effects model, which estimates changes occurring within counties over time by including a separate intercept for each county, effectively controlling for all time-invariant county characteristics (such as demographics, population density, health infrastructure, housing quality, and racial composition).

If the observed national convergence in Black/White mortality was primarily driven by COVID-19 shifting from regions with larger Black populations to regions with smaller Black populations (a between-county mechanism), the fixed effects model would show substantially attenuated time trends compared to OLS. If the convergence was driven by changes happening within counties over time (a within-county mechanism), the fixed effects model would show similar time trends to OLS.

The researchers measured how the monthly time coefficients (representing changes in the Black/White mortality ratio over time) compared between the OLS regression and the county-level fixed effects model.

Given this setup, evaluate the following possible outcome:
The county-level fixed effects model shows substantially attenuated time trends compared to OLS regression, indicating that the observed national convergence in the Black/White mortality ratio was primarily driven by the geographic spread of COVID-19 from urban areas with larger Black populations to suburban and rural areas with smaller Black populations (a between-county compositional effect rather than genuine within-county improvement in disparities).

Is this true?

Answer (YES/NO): NO